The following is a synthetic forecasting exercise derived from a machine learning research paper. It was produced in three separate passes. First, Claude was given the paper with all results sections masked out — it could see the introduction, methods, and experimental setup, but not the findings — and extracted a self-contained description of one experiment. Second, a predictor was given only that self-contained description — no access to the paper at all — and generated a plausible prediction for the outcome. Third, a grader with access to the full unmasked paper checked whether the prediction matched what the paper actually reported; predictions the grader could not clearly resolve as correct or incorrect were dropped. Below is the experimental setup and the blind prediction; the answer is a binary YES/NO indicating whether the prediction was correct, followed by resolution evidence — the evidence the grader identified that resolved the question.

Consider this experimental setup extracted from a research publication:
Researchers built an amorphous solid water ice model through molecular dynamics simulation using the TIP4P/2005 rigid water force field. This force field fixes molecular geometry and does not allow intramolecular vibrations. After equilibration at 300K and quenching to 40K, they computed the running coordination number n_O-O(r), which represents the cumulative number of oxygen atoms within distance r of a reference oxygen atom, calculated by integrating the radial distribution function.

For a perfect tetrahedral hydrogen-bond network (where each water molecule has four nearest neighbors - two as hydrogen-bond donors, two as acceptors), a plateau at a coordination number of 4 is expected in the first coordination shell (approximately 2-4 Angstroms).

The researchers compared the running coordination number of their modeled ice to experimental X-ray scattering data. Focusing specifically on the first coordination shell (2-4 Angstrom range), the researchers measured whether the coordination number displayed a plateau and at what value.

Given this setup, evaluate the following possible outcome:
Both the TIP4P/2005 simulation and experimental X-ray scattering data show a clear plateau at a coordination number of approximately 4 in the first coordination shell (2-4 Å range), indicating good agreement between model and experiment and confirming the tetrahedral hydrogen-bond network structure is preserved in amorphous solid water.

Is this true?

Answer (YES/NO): YES